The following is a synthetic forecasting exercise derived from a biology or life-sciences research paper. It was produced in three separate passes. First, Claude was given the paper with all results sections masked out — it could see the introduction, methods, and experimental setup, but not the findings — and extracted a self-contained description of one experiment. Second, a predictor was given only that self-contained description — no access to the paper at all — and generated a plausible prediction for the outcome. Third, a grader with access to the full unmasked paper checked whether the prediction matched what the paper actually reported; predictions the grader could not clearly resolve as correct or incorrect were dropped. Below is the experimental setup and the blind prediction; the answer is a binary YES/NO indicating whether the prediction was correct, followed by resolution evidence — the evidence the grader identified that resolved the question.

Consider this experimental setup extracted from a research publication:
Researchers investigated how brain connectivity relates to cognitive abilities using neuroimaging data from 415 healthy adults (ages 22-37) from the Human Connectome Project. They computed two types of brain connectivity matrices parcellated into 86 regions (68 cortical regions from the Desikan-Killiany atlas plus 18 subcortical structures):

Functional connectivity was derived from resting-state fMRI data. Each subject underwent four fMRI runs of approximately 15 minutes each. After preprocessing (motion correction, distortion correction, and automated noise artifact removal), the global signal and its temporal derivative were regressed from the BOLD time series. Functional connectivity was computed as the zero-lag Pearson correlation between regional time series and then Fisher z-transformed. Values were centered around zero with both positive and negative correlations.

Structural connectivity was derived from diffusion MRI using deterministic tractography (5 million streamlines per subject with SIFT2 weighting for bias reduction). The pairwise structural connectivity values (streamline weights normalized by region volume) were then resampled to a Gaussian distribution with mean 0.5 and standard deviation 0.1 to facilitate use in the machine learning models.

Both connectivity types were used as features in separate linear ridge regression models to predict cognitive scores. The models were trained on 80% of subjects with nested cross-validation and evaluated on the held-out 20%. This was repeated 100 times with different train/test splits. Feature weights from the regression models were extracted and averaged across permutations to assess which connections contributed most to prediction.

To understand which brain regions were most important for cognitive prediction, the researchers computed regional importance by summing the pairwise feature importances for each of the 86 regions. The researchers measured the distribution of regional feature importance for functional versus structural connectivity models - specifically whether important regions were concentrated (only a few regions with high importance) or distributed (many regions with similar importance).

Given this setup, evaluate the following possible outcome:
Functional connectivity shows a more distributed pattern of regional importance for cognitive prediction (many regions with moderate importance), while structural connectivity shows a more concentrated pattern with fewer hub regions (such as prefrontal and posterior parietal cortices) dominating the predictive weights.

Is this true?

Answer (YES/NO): NO